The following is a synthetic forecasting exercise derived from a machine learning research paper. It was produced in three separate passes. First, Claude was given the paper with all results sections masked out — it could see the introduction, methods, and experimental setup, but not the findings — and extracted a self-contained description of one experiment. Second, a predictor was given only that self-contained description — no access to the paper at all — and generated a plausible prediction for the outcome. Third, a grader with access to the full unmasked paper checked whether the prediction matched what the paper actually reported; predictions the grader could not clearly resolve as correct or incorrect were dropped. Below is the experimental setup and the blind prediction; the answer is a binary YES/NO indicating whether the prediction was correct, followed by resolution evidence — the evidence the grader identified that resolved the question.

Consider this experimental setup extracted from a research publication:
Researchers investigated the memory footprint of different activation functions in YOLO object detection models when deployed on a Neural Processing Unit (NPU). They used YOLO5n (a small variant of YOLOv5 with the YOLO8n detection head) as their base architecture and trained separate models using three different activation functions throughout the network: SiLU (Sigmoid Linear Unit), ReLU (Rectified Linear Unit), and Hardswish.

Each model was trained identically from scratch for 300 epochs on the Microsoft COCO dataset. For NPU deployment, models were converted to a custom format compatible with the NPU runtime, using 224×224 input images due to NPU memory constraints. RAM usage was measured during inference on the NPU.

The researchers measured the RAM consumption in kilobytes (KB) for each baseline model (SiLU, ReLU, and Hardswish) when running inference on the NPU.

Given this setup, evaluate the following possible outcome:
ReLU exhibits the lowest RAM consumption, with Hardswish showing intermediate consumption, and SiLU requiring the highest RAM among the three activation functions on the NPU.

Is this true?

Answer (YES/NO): NO